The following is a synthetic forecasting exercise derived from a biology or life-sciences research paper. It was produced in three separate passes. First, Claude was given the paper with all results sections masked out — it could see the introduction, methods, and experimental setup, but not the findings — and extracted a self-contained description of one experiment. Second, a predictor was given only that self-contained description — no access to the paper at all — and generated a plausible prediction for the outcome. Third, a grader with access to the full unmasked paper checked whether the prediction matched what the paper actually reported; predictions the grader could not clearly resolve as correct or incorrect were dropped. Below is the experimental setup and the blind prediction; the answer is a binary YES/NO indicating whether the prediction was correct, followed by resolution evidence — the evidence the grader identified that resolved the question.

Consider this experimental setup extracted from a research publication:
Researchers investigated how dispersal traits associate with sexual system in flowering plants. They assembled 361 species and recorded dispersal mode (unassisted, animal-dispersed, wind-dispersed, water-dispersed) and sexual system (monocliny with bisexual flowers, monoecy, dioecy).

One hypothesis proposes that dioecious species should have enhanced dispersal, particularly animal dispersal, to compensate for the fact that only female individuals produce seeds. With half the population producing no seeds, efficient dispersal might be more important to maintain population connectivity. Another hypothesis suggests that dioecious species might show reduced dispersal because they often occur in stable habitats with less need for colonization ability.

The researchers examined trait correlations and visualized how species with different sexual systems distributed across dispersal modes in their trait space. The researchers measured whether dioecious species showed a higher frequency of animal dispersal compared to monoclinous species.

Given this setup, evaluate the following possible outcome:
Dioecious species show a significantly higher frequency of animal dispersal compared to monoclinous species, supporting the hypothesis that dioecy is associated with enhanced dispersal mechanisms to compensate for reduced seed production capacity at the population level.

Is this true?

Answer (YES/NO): NO